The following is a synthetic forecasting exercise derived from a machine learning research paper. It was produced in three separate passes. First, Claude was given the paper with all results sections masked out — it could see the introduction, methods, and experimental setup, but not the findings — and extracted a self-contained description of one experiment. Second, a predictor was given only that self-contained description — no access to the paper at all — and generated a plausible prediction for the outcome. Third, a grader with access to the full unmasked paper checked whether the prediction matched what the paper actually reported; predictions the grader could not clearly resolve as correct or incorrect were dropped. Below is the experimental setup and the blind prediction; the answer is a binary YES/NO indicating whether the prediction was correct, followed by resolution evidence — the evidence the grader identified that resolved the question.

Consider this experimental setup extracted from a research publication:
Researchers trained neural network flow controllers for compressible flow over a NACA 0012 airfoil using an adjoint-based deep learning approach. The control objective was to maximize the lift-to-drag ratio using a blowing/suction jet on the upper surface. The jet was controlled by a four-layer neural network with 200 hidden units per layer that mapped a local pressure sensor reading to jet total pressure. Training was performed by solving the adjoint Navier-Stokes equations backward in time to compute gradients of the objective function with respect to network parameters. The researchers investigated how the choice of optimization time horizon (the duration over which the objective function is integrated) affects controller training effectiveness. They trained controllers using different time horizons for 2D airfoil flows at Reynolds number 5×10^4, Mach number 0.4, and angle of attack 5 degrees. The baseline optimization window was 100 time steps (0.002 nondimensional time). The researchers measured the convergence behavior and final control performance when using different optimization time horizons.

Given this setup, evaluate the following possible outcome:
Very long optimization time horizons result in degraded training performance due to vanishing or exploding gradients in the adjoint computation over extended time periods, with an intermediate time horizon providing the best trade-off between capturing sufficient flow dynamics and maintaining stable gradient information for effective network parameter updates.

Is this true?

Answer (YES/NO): YES